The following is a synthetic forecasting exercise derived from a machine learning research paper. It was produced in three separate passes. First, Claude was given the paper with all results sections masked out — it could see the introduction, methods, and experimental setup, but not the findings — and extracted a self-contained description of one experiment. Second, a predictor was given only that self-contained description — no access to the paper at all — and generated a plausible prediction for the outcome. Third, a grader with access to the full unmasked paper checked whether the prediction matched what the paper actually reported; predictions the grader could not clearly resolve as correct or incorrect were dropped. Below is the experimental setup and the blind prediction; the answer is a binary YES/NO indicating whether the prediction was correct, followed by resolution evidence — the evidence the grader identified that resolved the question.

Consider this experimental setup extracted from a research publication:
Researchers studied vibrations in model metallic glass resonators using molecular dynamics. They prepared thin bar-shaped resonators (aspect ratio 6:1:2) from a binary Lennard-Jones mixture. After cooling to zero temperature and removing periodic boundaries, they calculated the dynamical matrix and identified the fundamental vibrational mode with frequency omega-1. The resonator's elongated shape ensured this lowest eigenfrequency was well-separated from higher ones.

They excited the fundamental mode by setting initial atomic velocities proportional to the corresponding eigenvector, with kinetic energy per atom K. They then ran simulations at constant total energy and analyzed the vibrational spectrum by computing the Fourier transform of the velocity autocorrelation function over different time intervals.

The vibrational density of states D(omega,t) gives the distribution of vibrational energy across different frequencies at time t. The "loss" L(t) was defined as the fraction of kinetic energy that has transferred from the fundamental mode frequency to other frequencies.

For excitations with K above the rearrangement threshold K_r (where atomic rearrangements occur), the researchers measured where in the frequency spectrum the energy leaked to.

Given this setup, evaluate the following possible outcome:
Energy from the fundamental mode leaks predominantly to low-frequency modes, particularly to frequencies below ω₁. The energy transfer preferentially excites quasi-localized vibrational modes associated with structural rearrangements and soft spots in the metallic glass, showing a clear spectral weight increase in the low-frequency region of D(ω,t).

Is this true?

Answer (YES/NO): NO